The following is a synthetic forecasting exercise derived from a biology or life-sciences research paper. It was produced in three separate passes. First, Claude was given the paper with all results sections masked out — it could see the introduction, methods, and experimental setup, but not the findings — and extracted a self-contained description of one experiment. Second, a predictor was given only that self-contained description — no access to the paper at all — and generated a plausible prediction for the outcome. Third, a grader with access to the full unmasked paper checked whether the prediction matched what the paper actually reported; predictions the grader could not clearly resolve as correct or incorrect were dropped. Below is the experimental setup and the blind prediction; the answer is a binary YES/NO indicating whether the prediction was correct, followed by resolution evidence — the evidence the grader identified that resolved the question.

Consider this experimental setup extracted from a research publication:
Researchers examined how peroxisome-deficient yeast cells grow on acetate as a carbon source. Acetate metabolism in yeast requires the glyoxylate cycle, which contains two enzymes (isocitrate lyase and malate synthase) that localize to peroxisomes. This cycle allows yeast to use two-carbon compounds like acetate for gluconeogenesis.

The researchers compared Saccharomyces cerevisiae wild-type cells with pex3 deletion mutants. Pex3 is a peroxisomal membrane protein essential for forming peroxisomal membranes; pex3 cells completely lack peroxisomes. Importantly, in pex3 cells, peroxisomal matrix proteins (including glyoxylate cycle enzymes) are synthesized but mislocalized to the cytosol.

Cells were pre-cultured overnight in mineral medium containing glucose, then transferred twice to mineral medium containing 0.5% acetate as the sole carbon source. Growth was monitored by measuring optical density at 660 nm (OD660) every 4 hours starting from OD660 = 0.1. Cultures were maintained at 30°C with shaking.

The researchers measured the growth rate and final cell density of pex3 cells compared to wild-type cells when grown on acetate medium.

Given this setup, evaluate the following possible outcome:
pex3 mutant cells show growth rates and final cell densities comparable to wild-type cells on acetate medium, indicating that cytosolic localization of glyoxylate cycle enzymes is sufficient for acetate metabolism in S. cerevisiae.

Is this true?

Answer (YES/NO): YES